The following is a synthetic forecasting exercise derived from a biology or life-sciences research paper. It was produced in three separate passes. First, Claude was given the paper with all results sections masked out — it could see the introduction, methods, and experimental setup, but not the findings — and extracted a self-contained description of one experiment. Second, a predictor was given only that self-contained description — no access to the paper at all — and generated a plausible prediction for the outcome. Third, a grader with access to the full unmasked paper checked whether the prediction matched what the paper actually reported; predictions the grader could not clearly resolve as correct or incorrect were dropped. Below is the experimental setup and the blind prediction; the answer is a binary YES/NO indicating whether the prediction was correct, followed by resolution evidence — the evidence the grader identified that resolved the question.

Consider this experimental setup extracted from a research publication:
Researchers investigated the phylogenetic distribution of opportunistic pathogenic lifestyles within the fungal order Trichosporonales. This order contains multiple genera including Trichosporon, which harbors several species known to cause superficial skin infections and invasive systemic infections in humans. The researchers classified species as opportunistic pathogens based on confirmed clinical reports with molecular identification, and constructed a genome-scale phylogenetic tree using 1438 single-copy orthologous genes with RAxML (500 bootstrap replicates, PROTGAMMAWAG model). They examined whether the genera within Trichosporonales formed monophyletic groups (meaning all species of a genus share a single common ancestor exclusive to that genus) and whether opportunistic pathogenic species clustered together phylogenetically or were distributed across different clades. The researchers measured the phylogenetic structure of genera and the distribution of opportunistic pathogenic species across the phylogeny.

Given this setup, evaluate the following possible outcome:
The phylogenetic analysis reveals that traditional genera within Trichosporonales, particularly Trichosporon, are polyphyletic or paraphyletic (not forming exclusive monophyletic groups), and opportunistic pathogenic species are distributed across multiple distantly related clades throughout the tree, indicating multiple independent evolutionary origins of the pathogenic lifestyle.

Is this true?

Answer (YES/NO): NO